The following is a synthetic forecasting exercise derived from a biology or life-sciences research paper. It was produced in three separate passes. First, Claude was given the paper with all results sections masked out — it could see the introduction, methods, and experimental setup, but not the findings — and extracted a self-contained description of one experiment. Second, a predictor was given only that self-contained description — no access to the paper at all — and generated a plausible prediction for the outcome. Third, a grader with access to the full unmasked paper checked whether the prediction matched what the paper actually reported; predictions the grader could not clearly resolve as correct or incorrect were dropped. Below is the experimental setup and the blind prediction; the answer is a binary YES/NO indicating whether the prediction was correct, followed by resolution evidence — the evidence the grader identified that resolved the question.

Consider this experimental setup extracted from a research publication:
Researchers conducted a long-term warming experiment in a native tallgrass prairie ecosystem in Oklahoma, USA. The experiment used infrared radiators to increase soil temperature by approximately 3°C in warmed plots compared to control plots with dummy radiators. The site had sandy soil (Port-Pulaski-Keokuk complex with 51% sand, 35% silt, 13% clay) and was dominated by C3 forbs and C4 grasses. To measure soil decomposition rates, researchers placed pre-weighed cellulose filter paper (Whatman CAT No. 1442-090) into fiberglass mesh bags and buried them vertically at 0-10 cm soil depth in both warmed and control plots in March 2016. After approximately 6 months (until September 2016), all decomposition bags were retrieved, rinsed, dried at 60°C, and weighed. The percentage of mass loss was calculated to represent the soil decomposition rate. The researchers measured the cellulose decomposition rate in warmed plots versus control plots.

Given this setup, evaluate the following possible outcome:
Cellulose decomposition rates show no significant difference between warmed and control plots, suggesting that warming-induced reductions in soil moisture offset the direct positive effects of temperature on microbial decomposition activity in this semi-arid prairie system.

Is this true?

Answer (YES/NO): NO